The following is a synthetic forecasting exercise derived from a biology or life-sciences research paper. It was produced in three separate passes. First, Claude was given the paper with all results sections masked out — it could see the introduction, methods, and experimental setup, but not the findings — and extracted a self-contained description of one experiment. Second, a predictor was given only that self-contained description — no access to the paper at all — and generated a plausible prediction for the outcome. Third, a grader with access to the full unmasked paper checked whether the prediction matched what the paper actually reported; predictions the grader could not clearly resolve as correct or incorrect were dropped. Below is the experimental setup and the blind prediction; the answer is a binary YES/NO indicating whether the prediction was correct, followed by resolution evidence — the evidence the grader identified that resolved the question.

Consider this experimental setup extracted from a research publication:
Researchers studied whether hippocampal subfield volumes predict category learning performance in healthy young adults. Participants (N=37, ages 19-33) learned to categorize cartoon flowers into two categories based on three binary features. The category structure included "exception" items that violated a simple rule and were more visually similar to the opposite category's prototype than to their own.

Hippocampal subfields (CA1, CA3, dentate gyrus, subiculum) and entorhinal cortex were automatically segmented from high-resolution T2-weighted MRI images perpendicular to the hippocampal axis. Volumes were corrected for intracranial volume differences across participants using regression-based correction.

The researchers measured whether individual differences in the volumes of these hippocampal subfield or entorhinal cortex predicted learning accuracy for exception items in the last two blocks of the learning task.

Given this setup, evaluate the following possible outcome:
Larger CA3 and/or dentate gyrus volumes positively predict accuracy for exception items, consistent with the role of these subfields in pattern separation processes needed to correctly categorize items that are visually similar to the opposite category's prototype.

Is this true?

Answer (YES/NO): NO